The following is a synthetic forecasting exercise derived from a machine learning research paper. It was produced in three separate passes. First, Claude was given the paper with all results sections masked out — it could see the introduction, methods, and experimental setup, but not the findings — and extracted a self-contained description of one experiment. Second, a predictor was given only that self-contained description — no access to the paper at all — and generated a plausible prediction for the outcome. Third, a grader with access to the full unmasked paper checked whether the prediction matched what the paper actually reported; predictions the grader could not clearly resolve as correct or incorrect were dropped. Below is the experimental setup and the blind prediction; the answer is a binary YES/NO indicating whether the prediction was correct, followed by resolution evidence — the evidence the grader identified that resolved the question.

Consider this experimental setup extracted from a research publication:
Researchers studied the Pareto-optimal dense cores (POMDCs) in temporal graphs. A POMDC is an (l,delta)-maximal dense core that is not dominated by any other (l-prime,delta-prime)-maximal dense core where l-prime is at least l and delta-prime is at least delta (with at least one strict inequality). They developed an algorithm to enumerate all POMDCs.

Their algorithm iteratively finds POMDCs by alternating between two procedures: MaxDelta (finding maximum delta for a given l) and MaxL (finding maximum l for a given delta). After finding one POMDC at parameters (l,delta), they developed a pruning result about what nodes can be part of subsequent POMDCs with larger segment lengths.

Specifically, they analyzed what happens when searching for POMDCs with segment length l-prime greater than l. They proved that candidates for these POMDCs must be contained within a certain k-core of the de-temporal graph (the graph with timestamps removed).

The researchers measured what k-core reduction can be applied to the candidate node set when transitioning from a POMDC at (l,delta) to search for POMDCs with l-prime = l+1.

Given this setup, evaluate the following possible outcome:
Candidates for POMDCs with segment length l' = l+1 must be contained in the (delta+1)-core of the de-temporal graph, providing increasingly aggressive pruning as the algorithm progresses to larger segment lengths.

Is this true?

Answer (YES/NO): NO